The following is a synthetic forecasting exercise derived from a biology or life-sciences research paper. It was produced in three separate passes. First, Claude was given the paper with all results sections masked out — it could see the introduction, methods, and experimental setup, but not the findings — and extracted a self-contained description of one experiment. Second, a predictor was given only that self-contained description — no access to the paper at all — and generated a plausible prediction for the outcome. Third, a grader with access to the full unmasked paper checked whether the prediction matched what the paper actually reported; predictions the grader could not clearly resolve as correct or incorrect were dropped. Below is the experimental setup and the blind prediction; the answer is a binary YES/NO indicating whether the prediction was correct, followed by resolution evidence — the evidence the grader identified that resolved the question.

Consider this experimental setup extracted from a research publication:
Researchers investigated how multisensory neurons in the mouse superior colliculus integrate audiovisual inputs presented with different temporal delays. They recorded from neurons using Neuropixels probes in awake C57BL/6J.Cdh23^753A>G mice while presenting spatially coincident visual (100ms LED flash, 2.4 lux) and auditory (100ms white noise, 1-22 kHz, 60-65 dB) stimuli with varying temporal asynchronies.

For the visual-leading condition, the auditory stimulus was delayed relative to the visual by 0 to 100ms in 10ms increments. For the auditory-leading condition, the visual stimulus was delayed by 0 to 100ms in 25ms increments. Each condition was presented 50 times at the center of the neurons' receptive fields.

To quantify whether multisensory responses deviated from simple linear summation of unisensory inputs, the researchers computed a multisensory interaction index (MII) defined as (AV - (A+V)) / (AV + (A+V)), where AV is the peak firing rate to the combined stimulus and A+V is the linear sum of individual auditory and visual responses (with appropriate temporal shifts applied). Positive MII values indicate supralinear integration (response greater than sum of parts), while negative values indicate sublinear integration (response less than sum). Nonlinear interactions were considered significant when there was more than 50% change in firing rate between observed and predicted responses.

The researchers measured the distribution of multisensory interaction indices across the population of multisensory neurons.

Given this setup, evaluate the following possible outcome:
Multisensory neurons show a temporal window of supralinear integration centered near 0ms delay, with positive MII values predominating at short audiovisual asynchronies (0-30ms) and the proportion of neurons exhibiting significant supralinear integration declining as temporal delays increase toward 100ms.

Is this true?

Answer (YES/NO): NO